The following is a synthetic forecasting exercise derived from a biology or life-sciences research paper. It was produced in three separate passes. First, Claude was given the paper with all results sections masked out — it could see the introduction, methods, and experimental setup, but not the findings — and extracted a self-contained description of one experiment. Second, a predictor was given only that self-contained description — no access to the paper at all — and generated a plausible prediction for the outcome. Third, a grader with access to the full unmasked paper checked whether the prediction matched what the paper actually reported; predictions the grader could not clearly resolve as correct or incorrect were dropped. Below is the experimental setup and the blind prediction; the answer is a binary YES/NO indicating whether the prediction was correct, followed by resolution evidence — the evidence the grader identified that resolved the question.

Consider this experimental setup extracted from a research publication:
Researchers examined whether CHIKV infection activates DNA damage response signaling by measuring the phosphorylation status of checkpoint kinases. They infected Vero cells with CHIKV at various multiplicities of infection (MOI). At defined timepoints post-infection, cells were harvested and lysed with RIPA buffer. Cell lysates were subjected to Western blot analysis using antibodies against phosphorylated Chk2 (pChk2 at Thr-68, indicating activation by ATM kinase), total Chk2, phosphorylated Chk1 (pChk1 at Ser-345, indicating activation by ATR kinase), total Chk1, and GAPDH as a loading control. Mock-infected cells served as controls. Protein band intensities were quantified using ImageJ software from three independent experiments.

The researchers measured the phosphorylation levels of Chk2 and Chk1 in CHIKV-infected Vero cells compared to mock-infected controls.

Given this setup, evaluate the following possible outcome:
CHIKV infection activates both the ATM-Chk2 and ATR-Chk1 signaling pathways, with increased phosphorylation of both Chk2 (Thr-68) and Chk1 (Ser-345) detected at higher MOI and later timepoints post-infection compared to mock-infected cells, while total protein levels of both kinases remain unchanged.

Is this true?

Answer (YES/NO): YES